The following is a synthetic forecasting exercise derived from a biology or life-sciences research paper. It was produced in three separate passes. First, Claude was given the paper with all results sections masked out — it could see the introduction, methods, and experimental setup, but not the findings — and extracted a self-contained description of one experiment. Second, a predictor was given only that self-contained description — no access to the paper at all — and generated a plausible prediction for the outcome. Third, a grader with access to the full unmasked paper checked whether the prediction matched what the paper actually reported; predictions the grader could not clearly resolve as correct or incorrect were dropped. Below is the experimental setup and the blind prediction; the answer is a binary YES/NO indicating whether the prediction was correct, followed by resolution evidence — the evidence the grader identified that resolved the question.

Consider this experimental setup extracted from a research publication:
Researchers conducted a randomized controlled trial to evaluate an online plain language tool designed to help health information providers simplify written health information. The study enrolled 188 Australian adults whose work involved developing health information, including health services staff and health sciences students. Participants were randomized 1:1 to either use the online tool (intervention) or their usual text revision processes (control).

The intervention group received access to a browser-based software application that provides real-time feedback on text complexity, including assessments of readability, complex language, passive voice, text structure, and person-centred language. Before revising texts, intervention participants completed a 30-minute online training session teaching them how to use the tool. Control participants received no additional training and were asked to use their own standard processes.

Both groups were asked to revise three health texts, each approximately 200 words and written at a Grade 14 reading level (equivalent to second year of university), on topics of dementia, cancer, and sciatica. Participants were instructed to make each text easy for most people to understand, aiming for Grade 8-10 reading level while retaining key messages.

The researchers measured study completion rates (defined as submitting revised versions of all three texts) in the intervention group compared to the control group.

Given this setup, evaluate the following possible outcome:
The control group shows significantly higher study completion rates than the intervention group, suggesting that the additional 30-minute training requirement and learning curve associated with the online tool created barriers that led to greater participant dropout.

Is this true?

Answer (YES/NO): YES